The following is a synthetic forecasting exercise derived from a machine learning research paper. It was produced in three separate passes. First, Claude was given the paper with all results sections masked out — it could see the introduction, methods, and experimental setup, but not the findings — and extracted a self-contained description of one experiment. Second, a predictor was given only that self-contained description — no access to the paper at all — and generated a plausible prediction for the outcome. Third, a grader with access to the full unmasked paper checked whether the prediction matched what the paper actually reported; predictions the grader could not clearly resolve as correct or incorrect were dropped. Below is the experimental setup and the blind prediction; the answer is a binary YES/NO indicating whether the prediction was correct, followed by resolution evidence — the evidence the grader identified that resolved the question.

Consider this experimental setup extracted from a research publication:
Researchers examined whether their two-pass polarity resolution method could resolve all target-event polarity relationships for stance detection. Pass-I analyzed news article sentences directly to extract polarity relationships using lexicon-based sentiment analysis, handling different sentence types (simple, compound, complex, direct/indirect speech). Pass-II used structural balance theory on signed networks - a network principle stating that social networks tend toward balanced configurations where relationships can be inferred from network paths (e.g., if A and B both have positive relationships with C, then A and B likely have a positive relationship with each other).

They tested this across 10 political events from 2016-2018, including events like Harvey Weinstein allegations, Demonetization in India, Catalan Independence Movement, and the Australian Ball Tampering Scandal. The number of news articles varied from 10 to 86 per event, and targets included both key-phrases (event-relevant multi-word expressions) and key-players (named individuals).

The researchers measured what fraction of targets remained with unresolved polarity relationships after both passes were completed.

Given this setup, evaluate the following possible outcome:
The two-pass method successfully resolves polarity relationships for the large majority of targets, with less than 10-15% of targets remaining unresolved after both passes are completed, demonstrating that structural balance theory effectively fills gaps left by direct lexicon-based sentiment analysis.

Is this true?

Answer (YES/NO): YES